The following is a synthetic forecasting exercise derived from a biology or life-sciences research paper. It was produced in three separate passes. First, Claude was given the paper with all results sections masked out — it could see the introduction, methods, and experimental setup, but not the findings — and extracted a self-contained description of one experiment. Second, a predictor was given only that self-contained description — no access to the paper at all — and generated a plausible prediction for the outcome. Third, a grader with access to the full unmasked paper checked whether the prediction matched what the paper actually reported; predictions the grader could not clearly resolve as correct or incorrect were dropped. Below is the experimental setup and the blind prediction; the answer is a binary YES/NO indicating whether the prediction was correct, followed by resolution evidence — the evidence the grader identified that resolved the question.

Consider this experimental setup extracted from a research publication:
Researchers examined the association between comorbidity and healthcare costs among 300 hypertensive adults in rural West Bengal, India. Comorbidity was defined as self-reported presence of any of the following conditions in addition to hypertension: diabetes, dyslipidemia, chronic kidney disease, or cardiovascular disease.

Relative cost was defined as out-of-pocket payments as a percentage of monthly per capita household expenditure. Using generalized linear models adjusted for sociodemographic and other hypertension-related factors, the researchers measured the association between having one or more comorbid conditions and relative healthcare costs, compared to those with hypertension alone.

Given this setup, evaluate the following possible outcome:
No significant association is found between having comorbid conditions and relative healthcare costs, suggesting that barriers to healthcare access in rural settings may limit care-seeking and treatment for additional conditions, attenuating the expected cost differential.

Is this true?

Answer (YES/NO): NO